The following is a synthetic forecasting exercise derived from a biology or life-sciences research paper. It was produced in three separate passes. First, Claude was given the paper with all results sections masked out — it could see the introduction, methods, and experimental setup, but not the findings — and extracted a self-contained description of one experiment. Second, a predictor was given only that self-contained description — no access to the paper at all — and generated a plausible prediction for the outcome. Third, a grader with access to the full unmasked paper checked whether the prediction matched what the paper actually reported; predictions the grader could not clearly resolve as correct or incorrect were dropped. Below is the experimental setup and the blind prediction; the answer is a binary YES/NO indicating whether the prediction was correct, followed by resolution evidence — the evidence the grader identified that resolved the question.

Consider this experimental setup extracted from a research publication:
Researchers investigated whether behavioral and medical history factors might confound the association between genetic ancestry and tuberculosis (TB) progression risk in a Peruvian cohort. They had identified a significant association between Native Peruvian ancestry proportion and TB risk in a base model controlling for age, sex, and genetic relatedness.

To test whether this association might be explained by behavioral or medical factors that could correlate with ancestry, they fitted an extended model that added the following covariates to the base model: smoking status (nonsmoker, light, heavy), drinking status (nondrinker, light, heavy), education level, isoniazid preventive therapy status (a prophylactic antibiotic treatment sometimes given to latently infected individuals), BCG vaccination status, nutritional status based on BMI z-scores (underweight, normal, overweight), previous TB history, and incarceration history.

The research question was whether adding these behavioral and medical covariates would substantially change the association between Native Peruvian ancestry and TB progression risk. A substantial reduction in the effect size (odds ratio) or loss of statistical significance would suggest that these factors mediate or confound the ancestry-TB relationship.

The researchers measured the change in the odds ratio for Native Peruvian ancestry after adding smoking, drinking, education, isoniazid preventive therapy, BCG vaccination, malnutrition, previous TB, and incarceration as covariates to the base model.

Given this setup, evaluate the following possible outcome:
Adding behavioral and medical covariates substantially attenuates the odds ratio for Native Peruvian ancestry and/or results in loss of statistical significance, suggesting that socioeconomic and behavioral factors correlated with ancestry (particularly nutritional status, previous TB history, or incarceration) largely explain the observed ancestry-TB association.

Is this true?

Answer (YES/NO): NO